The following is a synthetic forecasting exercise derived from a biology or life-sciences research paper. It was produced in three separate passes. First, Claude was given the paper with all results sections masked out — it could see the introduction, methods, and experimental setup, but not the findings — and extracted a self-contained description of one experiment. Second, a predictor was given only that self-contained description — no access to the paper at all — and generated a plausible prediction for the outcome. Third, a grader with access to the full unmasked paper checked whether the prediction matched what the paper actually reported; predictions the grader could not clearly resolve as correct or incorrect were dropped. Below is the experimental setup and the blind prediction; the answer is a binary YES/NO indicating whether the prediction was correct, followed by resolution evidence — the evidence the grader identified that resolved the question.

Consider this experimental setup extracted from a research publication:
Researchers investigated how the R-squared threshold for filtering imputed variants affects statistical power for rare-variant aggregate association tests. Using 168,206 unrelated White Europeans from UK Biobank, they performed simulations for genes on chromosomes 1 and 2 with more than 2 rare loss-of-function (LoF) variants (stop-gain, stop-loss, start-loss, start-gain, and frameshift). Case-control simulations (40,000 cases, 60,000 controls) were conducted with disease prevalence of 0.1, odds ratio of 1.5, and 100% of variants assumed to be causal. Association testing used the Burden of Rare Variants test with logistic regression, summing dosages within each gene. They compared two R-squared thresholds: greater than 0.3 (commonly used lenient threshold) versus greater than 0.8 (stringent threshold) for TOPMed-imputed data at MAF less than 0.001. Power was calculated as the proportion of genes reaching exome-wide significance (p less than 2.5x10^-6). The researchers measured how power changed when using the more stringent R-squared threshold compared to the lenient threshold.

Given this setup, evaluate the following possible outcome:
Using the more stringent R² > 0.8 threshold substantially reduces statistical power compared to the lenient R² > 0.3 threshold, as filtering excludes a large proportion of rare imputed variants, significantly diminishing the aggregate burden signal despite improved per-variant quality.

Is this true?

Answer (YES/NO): YES